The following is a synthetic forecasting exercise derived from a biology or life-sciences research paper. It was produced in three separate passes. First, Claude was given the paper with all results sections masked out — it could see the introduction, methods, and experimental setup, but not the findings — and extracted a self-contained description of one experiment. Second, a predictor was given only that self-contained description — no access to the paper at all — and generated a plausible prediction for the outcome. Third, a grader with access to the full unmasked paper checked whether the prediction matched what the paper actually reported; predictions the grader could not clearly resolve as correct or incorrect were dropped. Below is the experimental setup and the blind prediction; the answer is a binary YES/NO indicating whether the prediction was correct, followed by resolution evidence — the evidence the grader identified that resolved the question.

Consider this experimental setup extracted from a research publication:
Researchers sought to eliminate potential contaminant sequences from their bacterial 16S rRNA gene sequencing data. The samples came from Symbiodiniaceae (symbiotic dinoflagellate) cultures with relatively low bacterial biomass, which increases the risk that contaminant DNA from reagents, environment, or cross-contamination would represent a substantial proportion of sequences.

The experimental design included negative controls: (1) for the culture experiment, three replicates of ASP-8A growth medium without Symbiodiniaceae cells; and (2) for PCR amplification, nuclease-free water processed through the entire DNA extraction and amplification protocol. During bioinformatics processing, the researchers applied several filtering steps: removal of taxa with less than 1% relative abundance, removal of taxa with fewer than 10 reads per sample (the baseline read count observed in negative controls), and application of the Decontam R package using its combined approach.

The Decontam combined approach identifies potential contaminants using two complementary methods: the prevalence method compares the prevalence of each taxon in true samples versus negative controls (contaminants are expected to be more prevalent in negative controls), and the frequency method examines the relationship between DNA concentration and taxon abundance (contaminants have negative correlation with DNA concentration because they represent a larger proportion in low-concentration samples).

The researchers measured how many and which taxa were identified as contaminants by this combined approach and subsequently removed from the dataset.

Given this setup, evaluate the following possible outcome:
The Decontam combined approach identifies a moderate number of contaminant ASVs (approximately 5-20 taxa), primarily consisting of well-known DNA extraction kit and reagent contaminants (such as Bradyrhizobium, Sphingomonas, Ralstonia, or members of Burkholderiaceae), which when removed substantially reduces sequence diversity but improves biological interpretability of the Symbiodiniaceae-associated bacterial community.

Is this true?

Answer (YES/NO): NO